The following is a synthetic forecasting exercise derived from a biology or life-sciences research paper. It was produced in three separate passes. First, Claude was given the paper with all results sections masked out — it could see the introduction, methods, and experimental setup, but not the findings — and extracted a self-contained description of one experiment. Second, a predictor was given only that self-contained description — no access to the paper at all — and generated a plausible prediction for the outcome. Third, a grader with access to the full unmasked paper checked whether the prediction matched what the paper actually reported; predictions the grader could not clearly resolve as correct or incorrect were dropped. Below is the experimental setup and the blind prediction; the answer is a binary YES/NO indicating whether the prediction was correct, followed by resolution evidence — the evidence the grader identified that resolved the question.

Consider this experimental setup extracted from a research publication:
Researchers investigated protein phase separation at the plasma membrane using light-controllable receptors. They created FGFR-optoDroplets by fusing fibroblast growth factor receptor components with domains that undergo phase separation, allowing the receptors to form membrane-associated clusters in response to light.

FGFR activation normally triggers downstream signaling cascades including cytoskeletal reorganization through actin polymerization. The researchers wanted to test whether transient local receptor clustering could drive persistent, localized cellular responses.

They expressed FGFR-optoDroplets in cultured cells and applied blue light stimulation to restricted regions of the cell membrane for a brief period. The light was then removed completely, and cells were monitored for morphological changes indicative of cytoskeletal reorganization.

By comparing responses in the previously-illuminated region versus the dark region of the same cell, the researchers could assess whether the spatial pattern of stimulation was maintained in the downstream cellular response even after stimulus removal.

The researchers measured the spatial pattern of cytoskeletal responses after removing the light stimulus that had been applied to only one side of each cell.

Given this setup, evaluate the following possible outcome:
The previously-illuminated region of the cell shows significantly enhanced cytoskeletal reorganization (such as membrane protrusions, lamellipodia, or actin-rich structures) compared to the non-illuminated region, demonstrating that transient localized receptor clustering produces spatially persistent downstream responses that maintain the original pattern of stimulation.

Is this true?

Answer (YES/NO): NO